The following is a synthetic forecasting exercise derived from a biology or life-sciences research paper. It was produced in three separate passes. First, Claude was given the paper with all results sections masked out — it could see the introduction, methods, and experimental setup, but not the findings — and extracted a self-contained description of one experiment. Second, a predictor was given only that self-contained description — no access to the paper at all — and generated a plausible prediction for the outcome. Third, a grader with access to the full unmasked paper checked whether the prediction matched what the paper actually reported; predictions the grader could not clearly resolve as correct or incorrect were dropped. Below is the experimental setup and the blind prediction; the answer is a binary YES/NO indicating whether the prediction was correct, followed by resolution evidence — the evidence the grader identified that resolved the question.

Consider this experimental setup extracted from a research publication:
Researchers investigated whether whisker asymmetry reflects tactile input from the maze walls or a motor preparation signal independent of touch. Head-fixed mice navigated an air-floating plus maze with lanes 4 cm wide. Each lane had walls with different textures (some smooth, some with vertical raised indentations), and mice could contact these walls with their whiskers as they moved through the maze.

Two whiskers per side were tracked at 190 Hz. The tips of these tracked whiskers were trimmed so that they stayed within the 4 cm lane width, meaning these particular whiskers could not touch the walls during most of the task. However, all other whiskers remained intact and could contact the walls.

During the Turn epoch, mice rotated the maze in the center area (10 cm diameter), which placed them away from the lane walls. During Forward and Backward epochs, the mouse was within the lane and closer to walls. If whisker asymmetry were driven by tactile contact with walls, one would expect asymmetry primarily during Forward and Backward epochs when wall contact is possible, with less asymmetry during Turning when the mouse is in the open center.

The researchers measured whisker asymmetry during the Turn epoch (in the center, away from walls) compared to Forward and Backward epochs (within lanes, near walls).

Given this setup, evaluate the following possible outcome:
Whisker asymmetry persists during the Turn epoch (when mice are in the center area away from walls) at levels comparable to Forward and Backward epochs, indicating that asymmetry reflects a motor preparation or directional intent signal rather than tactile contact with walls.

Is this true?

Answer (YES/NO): YES